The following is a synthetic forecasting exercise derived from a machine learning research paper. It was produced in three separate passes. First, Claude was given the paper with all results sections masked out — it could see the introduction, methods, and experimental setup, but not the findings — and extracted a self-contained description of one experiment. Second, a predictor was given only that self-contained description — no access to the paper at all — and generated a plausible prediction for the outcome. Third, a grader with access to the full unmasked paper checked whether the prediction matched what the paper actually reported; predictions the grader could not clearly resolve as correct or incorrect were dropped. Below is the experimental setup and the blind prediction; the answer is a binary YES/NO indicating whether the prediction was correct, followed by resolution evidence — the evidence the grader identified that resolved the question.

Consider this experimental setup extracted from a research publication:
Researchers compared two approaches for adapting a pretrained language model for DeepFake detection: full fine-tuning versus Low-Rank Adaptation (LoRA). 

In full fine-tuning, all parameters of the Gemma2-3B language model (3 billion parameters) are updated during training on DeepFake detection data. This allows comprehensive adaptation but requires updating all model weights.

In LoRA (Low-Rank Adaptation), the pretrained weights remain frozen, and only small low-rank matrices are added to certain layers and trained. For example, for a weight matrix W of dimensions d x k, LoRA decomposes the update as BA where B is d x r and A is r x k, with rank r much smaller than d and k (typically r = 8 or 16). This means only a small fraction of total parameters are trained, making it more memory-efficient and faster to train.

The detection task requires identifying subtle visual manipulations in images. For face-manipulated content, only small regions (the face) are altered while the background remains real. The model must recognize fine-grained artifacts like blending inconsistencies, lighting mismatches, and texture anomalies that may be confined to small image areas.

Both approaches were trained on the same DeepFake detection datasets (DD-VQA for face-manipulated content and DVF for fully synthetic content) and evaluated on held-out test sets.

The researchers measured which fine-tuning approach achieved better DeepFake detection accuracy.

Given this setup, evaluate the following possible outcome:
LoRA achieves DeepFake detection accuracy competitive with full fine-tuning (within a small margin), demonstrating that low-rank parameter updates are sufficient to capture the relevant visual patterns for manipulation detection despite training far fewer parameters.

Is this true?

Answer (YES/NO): NO